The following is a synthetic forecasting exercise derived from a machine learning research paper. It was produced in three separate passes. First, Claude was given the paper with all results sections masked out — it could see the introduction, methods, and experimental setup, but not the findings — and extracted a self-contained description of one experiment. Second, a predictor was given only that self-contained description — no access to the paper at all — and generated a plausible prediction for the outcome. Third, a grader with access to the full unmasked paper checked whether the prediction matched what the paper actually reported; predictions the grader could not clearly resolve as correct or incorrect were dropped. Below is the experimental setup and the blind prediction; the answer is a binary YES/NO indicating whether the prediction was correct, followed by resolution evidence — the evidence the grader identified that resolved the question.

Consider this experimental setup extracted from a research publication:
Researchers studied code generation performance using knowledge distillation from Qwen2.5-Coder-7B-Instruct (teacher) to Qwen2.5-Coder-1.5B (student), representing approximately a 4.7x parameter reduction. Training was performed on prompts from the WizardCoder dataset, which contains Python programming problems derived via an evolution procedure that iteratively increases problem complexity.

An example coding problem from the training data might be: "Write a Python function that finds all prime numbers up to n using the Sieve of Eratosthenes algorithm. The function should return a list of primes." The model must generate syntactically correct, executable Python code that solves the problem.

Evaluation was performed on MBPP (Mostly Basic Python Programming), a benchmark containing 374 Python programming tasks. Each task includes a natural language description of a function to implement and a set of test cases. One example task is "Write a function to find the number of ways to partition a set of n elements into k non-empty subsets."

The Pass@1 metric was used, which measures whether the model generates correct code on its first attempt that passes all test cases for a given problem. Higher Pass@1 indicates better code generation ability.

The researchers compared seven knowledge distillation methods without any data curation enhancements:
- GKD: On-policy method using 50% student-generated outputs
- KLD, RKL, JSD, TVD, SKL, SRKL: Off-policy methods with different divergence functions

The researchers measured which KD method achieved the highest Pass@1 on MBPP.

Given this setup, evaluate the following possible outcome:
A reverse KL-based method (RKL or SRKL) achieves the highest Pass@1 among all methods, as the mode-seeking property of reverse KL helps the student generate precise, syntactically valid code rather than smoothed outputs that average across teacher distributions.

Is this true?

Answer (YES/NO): YES